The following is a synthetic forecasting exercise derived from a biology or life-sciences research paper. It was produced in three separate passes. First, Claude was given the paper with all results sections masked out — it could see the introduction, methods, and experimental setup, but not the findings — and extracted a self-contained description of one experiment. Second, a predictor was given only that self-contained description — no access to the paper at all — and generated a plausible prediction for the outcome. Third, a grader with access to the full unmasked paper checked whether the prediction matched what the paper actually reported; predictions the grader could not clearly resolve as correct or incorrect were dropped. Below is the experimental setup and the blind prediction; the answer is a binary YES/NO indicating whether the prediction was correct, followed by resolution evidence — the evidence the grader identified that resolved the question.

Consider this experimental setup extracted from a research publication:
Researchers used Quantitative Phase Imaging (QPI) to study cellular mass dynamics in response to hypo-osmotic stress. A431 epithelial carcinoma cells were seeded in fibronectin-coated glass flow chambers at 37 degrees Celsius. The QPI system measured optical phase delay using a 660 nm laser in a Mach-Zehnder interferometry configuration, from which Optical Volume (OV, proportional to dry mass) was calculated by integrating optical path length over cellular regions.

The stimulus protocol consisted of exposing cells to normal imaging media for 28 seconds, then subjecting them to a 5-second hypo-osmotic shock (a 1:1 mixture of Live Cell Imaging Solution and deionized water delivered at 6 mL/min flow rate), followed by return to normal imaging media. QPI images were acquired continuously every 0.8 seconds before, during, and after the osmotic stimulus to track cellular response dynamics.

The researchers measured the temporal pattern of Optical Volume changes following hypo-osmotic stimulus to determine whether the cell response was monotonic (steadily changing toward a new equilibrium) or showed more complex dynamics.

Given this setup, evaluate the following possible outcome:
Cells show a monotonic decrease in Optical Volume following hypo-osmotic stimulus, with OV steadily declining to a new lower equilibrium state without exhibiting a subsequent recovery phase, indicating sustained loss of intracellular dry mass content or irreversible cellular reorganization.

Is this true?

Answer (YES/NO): NO